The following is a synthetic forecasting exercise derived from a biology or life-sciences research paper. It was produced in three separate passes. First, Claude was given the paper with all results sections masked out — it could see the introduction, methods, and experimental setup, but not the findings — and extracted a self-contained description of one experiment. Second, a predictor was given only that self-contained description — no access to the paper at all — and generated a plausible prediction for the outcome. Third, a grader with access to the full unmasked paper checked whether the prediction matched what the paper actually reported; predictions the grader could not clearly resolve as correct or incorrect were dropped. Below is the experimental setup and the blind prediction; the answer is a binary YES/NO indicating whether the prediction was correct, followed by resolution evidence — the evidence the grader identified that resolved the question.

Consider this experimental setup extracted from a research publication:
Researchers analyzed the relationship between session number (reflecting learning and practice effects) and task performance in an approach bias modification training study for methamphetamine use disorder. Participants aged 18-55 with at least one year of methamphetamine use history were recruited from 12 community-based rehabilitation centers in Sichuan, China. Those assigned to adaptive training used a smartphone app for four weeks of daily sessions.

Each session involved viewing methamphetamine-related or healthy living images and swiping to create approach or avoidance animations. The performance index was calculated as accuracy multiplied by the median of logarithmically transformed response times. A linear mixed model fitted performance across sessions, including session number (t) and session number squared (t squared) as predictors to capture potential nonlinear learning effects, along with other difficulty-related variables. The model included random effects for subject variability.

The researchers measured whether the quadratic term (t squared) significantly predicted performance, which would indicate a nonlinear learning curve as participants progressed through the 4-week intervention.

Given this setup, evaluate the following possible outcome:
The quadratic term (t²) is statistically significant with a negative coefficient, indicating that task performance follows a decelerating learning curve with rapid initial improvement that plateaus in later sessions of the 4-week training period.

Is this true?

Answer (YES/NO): NO